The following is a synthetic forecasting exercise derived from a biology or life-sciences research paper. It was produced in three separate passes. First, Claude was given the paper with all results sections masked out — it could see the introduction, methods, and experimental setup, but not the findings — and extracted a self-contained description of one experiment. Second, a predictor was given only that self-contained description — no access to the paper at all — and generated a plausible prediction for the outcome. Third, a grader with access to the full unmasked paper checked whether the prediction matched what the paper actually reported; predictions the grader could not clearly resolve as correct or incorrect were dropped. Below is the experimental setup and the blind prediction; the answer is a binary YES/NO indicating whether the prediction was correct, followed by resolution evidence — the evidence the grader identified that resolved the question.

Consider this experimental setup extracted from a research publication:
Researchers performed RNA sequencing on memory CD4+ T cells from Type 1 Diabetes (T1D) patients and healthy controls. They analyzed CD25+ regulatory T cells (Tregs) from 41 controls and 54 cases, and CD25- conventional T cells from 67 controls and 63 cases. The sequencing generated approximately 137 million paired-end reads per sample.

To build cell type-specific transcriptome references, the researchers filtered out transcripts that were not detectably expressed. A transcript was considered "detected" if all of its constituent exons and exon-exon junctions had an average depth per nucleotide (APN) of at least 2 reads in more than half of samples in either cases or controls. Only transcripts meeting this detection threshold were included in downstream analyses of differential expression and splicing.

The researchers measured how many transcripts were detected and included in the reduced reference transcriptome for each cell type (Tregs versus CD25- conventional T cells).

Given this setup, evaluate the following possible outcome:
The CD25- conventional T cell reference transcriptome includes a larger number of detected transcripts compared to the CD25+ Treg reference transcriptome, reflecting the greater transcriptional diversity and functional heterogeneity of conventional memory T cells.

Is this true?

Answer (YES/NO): NO